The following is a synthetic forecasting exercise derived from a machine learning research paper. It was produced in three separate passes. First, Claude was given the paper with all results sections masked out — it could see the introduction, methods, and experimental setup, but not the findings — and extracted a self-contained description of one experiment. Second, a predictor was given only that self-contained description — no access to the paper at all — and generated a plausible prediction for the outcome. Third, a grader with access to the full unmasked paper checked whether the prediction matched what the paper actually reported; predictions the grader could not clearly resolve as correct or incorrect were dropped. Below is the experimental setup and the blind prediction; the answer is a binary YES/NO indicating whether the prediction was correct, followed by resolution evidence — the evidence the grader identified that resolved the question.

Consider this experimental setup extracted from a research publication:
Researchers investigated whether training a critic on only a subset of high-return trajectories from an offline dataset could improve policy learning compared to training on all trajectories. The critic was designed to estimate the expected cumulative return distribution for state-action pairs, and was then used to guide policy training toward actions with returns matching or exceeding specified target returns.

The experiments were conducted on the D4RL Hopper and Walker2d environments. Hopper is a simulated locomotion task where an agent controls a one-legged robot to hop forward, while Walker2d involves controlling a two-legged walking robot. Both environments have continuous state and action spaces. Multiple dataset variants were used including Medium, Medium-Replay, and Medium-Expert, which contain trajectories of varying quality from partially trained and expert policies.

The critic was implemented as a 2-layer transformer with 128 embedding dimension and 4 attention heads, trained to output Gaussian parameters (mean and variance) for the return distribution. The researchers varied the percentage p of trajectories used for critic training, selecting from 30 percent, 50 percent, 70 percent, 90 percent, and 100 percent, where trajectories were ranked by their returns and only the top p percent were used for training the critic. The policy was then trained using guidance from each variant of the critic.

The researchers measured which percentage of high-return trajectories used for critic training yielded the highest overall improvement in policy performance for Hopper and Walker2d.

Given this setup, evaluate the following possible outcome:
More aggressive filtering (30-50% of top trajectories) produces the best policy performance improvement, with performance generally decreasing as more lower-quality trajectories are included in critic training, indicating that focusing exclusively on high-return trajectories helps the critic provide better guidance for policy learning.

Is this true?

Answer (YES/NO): NO